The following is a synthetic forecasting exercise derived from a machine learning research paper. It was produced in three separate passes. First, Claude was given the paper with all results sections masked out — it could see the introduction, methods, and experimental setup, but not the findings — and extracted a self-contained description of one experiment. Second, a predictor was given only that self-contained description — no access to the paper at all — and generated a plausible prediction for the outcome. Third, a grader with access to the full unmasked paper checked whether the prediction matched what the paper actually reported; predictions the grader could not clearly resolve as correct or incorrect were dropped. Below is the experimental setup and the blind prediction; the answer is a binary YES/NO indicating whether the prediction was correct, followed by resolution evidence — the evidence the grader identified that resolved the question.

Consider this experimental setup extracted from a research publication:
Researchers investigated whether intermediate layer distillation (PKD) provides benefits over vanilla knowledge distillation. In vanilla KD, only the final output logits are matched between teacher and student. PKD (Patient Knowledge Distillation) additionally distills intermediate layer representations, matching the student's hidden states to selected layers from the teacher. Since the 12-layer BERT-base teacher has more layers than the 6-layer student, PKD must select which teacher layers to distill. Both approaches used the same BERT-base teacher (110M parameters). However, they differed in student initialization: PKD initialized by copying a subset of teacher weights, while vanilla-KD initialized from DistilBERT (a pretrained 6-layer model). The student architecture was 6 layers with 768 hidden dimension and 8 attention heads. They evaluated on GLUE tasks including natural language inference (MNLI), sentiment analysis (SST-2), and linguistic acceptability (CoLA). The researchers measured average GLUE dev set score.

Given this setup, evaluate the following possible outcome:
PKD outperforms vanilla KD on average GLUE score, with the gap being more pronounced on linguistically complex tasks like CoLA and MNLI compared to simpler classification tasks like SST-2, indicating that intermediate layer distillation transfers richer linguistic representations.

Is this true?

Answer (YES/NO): NO